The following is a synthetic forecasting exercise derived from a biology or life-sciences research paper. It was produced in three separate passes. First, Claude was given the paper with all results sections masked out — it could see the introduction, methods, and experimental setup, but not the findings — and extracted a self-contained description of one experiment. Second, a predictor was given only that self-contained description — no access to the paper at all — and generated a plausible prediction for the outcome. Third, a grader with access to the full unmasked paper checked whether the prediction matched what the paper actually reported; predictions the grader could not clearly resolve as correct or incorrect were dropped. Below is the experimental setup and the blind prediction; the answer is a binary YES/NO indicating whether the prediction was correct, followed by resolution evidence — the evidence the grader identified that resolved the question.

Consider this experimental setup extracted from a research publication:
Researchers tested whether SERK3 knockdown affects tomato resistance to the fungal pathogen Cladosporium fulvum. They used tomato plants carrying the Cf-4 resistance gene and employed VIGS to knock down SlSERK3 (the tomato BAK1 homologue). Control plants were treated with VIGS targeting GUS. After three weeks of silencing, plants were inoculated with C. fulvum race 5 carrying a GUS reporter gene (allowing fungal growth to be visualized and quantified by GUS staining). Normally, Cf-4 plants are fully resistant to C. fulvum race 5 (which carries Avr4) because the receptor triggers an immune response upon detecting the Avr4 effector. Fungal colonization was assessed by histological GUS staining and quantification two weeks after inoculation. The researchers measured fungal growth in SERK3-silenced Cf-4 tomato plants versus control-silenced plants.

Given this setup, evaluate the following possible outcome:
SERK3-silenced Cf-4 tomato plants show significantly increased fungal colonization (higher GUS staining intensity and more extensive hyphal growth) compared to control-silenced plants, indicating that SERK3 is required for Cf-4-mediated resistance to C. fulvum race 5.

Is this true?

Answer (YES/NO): YES